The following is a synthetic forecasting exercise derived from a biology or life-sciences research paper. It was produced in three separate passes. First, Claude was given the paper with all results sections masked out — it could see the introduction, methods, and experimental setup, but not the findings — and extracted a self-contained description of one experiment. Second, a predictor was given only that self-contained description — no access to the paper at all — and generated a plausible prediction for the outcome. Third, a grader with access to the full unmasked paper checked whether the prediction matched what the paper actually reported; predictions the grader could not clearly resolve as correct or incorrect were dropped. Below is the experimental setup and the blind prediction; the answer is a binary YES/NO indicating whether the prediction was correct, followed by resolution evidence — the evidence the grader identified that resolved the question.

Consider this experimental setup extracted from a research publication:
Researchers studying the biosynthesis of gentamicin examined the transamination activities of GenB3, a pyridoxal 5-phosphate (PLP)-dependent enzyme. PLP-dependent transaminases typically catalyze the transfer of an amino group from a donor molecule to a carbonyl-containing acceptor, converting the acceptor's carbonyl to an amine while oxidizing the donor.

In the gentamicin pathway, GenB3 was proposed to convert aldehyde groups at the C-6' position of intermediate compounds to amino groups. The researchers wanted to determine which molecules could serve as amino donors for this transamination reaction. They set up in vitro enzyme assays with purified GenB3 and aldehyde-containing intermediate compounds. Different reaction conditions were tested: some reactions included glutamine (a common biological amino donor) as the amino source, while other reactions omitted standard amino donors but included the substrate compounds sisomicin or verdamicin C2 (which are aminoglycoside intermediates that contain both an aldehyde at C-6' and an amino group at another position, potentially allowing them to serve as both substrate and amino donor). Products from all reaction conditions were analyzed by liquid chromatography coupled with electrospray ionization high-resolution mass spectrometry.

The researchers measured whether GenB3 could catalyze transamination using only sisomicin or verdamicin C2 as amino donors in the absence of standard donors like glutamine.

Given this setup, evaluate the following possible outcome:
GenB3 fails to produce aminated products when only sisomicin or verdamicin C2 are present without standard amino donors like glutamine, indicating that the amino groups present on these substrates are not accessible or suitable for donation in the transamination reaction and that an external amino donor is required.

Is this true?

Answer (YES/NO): NO